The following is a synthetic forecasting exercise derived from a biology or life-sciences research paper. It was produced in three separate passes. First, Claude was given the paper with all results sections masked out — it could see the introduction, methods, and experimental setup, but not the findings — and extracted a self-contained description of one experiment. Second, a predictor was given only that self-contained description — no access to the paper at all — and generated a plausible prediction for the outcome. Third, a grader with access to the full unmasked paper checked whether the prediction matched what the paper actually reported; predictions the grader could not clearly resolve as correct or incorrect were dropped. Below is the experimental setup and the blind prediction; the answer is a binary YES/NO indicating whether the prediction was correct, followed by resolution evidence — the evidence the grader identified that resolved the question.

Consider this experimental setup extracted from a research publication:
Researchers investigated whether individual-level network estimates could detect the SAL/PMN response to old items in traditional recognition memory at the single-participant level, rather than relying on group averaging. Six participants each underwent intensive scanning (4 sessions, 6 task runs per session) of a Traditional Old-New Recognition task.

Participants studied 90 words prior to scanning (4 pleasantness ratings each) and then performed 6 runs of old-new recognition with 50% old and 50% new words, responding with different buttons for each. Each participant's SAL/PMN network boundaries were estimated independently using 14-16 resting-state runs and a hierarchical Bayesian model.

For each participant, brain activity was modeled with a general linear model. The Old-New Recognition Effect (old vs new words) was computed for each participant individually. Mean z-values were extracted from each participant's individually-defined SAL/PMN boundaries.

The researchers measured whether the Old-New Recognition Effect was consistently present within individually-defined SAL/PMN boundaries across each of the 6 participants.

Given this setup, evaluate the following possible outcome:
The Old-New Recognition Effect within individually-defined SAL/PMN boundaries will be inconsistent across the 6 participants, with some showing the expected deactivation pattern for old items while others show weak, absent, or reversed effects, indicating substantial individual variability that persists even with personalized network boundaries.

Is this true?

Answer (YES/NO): NO